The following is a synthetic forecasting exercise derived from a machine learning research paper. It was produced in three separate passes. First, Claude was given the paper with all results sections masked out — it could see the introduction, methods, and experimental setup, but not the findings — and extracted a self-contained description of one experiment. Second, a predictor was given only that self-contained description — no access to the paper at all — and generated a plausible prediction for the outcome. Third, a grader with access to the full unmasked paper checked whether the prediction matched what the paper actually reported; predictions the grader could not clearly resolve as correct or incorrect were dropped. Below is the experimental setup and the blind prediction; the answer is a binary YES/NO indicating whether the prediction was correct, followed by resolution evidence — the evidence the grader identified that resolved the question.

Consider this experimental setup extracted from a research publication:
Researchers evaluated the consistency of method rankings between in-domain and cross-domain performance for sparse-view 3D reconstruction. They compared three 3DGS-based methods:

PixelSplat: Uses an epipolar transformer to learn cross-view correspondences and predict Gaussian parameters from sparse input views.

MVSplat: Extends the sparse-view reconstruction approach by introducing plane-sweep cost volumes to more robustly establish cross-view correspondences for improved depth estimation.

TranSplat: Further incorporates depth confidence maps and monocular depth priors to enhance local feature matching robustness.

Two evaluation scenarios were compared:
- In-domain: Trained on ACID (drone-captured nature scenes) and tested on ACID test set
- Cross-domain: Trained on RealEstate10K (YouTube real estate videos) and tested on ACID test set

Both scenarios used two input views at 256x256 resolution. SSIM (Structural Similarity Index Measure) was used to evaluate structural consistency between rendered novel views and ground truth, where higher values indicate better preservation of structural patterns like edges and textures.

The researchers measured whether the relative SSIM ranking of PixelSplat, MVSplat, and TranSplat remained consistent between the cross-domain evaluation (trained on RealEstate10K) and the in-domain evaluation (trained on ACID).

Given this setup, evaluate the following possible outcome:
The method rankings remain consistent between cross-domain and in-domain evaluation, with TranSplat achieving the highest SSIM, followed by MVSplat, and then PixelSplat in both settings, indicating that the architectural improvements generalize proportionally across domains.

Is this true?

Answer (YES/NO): YES